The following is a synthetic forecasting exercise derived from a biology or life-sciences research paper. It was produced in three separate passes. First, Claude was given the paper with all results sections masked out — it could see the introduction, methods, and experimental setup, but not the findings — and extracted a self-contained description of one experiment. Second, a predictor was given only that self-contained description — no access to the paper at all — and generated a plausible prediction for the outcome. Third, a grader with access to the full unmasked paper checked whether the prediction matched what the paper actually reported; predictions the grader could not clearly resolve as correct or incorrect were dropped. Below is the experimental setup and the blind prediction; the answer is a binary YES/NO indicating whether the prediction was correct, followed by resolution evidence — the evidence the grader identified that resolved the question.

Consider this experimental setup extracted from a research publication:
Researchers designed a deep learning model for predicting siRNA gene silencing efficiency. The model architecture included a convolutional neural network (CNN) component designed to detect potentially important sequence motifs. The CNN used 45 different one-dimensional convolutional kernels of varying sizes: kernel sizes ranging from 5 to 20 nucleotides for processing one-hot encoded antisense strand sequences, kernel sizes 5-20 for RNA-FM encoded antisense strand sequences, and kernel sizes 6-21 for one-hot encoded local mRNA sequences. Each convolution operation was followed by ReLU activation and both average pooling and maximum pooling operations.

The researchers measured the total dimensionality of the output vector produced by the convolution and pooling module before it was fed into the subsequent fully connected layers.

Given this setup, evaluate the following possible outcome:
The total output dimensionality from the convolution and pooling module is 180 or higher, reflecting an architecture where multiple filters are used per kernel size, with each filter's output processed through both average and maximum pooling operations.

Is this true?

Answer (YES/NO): NO